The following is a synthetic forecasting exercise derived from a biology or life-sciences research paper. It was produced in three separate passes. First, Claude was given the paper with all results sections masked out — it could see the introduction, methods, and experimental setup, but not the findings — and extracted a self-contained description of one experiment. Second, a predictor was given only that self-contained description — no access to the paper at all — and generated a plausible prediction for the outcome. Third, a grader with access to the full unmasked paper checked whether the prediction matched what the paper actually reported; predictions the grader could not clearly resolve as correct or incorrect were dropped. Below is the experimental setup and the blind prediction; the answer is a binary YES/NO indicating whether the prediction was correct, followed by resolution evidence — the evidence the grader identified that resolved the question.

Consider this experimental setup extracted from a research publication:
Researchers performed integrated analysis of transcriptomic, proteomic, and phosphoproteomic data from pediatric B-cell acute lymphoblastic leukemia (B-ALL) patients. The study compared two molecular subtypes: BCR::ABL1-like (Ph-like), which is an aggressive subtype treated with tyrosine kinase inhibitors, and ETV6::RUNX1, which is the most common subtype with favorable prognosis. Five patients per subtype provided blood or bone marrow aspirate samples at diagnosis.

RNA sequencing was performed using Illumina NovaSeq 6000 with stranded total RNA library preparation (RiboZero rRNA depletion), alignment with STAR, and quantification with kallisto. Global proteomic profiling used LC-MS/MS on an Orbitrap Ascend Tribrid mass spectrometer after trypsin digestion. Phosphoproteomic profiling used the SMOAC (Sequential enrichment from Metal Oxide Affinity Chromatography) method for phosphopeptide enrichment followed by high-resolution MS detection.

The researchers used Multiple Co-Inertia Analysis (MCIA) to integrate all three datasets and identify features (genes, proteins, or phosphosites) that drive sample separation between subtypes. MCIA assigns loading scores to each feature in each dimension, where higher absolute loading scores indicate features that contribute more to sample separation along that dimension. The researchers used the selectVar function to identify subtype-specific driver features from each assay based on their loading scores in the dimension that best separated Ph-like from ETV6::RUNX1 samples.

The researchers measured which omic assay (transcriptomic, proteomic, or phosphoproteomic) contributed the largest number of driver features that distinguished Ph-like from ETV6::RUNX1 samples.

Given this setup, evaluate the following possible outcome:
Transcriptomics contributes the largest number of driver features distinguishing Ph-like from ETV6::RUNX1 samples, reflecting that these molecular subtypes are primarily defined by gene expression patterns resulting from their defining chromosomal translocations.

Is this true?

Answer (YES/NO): YES